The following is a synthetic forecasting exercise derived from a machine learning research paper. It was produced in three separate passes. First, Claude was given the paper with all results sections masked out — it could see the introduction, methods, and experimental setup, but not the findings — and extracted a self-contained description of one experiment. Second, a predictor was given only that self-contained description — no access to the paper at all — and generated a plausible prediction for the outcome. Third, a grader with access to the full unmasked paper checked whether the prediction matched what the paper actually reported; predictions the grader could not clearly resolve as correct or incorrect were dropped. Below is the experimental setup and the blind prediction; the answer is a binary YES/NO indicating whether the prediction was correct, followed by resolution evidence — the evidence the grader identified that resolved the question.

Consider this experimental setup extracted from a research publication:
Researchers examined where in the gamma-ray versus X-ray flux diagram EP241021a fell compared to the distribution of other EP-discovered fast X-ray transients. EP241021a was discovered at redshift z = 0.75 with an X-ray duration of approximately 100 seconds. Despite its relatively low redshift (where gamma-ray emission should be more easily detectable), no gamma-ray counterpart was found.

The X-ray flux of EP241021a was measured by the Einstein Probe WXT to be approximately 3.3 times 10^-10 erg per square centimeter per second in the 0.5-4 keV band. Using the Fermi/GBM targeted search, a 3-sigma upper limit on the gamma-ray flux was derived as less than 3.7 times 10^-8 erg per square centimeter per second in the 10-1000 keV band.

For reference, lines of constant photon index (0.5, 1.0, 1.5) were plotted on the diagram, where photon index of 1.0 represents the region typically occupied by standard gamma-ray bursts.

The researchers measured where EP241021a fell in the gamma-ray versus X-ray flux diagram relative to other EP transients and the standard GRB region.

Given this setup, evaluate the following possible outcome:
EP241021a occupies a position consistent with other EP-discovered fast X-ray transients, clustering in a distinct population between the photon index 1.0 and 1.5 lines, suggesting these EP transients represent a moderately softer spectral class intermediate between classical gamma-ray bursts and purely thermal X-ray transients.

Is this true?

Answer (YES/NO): NO